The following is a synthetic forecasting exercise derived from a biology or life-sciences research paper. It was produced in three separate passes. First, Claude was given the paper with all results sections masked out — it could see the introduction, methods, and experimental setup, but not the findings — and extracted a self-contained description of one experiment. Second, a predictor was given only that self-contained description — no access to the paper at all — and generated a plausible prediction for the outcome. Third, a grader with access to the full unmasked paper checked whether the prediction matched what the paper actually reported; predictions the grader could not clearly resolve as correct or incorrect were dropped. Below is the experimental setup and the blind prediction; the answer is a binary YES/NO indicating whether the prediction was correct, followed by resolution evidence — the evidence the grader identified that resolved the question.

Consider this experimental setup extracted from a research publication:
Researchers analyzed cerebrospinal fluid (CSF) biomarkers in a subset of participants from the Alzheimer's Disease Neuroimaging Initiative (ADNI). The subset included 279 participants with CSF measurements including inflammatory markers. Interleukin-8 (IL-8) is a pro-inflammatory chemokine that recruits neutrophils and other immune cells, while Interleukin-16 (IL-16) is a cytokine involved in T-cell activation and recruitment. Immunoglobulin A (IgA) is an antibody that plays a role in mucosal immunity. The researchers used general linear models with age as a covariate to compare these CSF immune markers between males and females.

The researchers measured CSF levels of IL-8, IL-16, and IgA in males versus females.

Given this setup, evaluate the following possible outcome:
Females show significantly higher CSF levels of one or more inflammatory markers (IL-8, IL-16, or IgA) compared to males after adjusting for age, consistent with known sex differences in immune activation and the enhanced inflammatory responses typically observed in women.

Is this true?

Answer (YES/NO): YES